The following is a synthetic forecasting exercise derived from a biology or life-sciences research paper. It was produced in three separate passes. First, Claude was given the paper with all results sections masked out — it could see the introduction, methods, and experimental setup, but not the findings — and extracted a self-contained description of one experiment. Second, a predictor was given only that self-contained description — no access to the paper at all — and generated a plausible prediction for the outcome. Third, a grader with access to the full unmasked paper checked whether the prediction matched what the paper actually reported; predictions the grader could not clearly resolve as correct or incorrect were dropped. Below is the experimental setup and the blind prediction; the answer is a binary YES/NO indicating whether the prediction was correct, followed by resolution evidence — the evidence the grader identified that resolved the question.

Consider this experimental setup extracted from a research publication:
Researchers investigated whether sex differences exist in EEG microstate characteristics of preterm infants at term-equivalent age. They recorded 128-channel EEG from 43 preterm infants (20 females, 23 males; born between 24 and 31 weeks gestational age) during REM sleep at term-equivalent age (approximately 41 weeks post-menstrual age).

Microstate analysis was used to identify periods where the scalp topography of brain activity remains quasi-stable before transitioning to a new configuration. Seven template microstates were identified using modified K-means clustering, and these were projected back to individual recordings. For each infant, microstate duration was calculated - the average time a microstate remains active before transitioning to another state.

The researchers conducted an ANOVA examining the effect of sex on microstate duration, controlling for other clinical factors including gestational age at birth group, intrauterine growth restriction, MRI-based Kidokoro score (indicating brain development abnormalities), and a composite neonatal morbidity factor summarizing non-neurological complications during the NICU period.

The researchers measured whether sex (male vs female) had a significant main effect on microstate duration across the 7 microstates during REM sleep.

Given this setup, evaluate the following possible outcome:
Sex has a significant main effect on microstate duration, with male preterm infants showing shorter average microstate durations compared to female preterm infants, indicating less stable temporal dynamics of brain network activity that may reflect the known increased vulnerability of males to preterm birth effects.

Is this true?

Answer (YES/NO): NO